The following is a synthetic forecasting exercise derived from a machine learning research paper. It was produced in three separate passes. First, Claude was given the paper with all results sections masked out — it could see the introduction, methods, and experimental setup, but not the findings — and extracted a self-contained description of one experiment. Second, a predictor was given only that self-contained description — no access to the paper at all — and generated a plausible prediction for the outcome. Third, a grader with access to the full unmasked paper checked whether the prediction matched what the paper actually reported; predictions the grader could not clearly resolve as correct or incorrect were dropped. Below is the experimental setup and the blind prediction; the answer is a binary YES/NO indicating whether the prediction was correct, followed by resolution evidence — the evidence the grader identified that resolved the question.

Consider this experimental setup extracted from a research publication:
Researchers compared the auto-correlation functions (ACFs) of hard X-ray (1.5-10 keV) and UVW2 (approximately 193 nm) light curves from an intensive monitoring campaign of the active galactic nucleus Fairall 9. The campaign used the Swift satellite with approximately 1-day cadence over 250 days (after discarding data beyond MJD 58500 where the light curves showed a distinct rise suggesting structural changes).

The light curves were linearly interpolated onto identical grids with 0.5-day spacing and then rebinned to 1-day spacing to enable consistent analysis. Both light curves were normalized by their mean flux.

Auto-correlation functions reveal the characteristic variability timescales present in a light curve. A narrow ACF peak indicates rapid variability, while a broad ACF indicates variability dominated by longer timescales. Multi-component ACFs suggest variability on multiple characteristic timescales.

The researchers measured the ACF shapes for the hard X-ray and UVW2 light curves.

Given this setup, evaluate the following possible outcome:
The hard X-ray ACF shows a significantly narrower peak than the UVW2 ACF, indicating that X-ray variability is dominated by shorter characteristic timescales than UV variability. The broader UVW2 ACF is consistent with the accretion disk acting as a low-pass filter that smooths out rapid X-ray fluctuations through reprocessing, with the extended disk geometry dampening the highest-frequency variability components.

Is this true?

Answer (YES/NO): NO